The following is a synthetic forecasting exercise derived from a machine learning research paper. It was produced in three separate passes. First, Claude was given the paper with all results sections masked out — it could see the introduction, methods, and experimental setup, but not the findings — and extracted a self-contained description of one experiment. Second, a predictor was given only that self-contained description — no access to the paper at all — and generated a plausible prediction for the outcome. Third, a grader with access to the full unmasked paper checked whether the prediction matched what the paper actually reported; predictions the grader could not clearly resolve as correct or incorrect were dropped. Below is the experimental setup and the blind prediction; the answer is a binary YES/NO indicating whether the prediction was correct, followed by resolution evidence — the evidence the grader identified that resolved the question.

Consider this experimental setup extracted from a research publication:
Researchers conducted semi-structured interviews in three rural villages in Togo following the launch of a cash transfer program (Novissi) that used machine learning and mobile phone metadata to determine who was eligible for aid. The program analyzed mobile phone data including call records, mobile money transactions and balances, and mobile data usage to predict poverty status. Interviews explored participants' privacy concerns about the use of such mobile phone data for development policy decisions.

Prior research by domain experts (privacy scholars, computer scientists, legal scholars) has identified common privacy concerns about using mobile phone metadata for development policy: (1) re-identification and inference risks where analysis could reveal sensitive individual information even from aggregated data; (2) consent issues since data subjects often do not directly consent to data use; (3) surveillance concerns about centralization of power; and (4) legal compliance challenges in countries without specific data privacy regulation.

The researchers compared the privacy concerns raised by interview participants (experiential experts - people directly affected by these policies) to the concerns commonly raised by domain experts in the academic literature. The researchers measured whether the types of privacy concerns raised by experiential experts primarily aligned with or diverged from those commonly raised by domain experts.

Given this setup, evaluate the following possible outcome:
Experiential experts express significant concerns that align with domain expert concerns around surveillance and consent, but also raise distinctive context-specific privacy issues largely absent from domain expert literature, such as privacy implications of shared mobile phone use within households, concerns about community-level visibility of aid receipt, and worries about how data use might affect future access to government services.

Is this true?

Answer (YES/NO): NO